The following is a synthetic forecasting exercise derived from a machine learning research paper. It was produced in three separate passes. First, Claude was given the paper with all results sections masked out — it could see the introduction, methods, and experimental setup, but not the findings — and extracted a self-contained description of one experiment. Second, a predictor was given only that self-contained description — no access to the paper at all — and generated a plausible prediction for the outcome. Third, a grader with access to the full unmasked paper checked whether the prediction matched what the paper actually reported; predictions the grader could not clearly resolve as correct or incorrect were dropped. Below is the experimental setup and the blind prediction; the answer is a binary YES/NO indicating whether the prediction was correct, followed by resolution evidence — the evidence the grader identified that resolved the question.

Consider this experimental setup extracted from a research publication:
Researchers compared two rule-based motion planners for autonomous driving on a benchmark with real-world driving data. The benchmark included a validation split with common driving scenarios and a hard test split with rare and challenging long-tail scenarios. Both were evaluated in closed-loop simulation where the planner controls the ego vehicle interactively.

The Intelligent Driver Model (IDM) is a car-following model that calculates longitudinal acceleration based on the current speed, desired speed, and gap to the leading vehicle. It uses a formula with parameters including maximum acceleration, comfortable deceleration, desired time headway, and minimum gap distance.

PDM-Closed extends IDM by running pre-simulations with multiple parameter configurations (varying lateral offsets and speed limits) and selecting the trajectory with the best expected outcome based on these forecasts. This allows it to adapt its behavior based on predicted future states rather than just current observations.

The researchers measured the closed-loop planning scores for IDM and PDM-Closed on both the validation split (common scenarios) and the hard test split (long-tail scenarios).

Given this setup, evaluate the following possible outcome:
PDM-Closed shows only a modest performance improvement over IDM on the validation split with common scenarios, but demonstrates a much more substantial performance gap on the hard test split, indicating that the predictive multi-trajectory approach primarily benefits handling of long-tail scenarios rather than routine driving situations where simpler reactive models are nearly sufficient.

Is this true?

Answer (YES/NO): NO